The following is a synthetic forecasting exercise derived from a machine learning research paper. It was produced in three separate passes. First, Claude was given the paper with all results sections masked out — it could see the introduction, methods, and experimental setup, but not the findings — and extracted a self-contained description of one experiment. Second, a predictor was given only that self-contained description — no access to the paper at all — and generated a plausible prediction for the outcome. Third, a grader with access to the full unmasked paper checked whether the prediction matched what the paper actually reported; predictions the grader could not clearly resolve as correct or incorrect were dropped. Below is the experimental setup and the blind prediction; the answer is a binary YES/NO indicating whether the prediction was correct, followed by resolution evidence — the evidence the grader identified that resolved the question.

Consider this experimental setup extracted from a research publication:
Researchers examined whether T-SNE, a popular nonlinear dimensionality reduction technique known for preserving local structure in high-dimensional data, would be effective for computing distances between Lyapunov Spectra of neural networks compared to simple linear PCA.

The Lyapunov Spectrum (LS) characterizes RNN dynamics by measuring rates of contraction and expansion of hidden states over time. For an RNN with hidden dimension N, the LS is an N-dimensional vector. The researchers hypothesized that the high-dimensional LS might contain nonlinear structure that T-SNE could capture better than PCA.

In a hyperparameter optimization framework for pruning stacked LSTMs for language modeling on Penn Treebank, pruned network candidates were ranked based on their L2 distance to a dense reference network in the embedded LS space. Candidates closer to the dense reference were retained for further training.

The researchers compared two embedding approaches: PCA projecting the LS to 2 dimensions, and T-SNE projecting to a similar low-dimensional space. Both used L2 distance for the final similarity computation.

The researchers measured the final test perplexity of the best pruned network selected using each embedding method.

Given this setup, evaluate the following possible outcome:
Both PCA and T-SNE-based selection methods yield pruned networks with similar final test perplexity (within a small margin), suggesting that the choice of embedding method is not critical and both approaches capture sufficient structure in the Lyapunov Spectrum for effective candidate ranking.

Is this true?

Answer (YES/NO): NO